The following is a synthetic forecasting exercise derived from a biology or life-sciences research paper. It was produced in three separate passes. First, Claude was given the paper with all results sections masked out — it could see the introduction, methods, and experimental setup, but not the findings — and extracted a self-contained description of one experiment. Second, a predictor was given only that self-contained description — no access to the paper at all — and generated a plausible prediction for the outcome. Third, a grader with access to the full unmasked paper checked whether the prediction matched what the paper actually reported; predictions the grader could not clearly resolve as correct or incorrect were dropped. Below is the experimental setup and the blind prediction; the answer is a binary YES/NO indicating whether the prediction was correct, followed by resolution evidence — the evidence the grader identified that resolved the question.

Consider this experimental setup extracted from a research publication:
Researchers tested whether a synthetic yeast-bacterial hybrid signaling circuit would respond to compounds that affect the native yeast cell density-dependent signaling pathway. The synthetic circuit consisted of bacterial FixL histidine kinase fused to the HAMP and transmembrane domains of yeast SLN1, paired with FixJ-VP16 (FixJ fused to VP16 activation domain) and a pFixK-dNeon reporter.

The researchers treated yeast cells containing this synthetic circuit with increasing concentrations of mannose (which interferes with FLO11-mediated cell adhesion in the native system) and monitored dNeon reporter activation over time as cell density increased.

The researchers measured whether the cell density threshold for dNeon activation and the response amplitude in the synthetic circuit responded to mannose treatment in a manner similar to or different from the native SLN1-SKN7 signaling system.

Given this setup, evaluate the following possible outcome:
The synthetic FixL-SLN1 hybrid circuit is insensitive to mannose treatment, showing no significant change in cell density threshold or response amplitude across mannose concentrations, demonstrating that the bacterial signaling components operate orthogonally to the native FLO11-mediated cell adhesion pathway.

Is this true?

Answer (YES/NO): NO